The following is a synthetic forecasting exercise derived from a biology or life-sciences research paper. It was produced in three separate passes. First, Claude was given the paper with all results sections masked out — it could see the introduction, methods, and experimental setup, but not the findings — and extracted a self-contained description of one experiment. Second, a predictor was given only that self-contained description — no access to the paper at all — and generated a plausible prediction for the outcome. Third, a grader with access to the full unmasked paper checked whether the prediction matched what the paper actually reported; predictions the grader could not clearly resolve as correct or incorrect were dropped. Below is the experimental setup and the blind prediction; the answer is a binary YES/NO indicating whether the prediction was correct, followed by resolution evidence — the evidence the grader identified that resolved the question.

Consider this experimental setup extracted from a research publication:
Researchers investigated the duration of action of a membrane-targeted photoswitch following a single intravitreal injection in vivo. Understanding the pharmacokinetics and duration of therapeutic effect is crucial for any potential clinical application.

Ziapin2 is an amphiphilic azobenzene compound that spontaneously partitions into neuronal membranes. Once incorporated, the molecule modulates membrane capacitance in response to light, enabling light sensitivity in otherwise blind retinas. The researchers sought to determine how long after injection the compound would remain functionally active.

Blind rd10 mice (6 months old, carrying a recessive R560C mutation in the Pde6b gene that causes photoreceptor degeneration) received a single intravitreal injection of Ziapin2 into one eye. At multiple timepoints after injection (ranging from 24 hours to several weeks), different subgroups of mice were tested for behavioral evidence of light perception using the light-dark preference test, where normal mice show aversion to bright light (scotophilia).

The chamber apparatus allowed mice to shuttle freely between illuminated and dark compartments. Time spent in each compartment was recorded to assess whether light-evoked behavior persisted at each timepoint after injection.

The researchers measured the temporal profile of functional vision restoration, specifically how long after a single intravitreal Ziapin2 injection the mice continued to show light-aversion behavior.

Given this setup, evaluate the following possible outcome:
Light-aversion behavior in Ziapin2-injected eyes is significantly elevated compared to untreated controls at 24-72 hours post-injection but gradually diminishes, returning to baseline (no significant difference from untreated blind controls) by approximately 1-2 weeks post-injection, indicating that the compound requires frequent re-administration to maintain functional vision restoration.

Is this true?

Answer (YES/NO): NO